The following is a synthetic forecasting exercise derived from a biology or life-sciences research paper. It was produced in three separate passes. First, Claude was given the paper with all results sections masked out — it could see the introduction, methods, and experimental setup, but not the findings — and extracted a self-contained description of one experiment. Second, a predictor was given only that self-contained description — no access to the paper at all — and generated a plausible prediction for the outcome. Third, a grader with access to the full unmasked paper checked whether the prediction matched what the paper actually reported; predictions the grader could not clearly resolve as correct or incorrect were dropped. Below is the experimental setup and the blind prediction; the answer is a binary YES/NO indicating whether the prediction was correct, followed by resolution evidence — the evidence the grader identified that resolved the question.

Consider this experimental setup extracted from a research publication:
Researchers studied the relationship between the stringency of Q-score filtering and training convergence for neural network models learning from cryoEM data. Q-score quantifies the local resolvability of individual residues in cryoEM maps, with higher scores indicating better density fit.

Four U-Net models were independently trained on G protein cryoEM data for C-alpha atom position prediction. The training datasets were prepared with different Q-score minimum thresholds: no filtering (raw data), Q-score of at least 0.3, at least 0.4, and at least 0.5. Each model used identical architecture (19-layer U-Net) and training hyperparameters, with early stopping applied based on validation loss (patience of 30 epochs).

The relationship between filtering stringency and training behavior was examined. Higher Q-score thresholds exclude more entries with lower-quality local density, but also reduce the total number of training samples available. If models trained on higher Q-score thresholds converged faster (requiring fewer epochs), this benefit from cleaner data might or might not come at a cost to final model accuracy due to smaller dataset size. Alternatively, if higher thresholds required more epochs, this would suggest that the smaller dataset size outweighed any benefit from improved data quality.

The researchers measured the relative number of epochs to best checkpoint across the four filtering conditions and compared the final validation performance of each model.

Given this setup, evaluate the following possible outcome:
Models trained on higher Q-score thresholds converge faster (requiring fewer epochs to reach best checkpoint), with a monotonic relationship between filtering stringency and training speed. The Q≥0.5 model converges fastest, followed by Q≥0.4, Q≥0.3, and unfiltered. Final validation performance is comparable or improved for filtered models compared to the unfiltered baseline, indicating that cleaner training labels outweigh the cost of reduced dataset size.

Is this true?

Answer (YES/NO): YES